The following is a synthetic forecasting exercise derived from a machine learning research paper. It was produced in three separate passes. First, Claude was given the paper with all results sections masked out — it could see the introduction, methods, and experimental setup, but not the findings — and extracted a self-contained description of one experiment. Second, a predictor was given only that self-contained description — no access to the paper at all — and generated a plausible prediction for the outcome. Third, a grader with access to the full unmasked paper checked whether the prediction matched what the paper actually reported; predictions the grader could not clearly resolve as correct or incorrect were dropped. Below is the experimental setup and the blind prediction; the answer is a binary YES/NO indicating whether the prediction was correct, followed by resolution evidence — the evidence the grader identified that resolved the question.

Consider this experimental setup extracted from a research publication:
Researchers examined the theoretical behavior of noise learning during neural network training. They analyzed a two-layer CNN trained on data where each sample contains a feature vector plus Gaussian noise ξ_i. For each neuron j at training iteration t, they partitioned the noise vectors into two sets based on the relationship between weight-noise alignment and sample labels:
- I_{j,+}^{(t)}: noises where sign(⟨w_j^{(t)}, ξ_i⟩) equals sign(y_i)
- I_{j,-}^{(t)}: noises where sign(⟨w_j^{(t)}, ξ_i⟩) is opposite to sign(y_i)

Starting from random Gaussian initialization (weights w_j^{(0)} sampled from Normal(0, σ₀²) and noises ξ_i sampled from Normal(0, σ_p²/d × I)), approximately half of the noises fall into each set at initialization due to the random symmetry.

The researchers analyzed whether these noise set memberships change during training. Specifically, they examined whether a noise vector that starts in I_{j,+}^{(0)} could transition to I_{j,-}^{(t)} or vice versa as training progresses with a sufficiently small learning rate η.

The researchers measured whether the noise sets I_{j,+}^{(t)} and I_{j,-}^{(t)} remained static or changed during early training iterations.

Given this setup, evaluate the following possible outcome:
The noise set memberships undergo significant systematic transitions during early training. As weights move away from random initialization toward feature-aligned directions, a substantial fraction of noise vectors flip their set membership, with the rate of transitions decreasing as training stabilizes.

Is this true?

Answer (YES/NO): NO